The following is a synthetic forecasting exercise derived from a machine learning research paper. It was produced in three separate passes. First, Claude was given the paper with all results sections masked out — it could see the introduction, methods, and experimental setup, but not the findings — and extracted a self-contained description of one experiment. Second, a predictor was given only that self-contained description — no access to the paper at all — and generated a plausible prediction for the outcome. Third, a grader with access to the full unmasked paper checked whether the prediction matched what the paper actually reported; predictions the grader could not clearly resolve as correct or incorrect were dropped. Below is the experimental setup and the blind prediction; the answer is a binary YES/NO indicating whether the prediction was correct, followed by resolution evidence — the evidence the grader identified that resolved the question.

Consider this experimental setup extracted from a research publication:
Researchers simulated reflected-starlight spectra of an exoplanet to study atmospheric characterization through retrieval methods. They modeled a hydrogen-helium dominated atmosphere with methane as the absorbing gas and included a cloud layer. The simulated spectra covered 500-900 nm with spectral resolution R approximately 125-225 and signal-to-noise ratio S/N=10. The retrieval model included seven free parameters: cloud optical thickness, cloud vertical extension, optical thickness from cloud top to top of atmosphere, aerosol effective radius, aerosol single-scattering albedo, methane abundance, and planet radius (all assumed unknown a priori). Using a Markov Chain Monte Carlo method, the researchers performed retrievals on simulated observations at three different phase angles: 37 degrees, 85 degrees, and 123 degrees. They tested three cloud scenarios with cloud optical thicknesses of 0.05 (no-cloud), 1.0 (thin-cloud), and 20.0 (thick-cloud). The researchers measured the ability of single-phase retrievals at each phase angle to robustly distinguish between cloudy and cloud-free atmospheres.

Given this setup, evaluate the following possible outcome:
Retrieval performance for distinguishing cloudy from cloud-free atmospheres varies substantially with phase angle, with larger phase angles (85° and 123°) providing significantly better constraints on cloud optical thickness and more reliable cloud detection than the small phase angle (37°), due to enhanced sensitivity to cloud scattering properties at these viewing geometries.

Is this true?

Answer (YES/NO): NO